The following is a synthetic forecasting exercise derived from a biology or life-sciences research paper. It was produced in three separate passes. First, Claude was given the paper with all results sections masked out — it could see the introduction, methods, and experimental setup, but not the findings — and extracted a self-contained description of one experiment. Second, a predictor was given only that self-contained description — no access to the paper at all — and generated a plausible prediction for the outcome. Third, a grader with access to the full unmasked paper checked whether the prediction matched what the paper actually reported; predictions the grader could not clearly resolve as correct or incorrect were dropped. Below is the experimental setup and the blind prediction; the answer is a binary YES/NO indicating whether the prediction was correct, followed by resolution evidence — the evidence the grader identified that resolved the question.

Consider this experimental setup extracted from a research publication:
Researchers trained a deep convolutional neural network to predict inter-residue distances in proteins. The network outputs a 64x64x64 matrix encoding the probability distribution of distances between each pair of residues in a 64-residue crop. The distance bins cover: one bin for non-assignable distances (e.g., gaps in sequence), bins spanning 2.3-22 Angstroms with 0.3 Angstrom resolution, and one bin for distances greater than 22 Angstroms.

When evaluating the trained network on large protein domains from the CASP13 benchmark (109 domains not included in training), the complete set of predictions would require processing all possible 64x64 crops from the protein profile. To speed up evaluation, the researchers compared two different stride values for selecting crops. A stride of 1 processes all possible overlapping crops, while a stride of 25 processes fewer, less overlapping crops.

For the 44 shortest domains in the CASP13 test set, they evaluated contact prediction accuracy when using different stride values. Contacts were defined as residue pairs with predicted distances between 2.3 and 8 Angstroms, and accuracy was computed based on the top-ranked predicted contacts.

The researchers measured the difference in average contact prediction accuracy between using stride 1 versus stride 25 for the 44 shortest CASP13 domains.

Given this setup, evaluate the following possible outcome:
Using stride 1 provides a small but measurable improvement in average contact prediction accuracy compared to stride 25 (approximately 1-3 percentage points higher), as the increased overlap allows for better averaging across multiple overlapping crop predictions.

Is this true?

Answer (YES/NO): YES